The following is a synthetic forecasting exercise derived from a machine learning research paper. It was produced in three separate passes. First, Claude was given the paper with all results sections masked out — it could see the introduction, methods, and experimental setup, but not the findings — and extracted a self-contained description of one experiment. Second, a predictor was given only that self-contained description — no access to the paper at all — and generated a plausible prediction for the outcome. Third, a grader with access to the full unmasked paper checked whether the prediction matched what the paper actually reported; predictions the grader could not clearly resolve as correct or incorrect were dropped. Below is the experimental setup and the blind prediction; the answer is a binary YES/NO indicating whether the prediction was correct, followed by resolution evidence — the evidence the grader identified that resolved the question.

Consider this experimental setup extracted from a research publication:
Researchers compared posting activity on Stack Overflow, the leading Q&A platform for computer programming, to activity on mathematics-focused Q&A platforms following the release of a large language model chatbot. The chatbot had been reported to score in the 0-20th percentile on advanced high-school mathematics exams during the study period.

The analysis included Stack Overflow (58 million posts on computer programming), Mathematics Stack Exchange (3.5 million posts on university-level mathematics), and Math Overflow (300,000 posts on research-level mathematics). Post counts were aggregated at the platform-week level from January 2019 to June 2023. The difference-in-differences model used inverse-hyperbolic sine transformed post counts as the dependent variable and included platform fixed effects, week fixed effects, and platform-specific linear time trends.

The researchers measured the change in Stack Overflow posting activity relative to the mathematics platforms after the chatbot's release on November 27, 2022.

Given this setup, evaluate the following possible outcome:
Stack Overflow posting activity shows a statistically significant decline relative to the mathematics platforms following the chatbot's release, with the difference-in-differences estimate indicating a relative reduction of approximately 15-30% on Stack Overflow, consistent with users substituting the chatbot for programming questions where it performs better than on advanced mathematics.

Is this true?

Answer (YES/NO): YES